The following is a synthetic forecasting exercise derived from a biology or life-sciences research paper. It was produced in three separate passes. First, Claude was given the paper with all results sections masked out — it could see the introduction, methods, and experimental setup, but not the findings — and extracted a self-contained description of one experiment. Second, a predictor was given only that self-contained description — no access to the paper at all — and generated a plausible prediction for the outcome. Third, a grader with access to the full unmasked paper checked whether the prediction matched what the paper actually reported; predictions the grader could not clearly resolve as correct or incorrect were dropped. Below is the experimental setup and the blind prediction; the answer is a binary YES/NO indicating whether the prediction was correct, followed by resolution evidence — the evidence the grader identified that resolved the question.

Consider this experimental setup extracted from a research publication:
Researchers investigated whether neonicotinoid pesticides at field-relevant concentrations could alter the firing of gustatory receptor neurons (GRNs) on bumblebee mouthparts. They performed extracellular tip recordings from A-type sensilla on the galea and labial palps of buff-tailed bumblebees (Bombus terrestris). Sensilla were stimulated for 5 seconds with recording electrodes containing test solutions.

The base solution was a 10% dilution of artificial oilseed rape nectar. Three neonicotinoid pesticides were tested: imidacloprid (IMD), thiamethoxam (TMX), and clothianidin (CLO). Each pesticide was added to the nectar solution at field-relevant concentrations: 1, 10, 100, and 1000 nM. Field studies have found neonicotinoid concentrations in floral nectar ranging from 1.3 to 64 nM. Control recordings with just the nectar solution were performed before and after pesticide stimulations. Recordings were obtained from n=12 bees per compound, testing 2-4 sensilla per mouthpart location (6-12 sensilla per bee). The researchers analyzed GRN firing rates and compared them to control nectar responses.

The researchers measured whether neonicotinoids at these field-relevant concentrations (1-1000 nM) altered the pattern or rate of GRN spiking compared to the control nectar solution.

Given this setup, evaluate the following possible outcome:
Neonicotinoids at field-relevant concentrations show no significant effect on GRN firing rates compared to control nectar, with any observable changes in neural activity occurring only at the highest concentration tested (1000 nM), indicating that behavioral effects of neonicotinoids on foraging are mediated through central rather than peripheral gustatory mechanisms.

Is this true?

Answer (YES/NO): NO